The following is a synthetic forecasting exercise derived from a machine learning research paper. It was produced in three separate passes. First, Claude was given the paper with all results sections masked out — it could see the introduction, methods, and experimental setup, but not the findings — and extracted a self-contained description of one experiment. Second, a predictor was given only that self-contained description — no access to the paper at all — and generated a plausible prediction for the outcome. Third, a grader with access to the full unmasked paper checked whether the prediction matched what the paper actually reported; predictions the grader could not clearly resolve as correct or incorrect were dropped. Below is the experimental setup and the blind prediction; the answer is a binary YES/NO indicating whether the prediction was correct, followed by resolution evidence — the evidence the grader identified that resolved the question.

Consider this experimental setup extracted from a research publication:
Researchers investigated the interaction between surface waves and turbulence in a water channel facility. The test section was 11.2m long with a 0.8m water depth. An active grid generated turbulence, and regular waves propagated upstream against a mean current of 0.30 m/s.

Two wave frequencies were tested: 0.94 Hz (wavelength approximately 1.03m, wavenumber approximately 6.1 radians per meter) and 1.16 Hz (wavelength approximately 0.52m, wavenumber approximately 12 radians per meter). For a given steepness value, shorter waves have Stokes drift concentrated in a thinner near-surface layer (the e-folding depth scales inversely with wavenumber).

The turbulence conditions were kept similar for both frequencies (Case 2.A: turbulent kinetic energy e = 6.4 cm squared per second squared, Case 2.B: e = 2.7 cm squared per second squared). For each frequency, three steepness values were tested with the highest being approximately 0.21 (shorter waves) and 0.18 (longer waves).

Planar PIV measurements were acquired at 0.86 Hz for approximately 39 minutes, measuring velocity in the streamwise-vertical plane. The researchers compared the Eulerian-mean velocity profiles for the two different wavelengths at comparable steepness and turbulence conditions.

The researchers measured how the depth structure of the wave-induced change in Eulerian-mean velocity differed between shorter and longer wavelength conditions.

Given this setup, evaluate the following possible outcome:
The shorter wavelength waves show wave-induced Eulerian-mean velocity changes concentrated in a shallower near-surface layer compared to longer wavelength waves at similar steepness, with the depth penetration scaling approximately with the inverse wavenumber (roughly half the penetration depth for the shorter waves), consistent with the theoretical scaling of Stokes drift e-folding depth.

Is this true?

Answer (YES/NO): YES